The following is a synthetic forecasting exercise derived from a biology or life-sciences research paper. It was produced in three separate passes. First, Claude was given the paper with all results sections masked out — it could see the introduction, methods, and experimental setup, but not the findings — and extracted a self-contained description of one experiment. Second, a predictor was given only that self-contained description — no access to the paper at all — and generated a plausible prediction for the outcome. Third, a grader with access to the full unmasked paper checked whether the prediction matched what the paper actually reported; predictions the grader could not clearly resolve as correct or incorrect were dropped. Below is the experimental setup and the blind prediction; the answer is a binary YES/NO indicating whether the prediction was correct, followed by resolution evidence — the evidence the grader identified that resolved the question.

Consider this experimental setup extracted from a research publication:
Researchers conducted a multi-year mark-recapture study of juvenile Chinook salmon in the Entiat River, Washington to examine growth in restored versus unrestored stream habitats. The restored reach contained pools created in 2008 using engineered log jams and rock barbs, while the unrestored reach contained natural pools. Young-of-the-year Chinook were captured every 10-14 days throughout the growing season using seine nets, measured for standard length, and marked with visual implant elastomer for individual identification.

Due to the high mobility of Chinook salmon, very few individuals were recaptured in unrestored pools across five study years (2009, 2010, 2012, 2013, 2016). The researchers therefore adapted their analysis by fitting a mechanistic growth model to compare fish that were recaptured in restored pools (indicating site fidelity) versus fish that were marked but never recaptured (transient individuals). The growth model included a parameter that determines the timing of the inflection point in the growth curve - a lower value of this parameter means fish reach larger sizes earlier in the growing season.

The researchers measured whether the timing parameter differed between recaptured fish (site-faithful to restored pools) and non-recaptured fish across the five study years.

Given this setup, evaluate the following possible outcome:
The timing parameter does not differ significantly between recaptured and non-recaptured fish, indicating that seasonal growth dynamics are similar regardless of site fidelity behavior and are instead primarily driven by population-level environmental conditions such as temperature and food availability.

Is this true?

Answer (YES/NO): NO